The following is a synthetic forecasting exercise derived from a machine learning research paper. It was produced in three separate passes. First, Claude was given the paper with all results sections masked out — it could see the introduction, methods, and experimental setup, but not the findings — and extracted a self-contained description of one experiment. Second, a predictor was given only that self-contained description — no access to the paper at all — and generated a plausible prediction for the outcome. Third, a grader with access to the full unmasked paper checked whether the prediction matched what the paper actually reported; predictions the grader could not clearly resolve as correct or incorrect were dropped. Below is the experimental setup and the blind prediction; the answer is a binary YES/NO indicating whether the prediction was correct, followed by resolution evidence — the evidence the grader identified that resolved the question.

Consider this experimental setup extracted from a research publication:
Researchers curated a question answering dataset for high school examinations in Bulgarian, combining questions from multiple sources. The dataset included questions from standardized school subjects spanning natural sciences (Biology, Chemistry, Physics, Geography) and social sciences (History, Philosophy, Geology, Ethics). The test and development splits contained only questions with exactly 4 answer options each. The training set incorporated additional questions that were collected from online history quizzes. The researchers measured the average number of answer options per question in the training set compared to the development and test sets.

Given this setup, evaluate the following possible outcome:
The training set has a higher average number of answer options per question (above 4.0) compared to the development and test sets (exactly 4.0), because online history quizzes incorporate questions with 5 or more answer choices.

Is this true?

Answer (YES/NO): NO